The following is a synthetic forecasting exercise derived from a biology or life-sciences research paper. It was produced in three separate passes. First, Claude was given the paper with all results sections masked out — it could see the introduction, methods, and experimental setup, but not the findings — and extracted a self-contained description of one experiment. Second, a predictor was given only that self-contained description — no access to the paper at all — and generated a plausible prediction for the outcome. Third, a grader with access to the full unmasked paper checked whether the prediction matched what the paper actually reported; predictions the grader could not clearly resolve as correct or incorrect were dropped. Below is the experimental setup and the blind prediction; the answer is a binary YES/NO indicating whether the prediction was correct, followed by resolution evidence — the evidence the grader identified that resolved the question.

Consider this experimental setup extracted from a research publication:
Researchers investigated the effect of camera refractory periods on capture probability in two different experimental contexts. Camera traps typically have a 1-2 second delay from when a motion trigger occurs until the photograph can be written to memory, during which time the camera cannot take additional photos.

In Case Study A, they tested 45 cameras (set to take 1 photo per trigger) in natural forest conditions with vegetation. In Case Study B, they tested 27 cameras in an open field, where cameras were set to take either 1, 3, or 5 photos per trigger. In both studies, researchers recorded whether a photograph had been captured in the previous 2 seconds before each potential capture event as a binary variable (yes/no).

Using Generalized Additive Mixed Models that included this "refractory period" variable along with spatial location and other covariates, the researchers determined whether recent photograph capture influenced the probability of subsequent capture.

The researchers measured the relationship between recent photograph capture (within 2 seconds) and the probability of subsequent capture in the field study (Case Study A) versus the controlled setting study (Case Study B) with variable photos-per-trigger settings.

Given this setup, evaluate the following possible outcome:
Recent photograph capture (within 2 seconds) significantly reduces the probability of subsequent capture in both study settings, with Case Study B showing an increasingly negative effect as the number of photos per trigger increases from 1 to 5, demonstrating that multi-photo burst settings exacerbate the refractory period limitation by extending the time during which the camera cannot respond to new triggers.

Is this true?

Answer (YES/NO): NO